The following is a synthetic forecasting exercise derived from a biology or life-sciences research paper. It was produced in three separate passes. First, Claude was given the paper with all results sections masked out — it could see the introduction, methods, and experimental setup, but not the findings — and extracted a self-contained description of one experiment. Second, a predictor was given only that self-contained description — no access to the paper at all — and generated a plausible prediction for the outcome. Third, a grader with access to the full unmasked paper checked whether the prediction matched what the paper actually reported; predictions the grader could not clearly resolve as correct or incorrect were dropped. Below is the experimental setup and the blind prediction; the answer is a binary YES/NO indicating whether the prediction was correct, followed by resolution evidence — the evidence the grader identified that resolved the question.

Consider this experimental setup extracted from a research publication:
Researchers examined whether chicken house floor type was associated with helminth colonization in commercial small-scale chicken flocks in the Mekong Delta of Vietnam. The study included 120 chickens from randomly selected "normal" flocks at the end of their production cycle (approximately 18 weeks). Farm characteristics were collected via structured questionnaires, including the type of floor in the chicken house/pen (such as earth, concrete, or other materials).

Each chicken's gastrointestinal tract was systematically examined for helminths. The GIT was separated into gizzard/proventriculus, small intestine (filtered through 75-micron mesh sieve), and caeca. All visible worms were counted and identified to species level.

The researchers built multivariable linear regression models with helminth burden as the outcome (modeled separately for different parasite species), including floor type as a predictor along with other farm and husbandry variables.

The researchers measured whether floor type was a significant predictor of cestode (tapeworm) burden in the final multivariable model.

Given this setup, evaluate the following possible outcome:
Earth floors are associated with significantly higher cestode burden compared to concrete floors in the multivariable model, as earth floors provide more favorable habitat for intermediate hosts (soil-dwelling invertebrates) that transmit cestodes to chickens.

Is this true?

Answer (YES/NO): NO